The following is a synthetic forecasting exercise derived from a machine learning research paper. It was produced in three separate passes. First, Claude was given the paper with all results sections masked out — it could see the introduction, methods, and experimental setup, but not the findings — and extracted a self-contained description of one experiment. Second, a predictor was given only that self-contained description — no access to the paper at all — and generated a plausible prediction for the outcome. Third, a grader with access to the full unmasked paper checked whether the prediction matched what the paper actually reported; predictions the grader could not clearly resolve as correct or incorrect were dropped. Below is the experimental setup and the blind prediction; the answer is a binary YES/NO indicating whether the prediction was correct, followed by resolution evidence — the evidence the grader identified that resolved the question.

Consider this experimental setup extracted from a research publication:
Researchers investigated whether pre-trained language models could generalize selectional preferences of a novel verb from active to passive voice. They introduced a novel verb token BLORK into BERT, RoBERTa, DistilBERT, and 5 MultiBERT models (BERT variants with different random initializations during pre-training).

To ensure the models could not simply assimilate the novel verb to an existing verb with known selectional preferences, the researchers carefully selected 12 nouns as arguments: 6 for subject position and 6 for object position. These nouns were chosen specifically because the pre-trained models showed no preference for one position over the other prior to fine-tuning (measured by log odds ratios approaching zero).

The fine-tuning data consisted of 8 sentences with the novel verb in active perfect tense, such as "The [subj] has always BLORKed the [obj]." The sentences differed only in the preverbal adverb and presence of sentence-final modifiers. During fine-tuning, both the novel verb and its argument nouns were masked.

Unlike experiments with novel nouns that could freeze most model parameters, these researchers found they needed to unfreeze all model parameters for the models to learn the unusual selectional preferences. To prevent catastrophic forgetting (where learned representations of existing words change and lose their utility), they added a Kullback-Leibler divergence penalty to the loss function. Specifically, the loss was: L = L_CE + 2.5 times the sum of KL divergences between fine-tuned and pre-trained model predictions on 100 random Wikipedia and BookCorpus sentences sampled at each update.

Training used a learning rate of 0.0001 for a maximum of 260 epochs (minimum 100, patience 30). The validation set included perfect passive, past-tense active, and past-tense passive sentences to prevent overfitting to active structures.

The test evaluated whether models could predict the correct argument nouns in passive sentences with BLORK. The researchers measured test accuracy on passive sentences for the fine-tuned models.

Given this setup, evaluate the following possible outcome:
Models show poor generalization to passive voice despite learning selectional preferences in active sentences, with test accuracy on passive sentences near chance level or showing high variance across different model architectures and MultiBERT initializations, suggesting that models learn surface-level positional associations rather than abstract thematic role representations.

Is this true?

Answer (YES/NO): YES